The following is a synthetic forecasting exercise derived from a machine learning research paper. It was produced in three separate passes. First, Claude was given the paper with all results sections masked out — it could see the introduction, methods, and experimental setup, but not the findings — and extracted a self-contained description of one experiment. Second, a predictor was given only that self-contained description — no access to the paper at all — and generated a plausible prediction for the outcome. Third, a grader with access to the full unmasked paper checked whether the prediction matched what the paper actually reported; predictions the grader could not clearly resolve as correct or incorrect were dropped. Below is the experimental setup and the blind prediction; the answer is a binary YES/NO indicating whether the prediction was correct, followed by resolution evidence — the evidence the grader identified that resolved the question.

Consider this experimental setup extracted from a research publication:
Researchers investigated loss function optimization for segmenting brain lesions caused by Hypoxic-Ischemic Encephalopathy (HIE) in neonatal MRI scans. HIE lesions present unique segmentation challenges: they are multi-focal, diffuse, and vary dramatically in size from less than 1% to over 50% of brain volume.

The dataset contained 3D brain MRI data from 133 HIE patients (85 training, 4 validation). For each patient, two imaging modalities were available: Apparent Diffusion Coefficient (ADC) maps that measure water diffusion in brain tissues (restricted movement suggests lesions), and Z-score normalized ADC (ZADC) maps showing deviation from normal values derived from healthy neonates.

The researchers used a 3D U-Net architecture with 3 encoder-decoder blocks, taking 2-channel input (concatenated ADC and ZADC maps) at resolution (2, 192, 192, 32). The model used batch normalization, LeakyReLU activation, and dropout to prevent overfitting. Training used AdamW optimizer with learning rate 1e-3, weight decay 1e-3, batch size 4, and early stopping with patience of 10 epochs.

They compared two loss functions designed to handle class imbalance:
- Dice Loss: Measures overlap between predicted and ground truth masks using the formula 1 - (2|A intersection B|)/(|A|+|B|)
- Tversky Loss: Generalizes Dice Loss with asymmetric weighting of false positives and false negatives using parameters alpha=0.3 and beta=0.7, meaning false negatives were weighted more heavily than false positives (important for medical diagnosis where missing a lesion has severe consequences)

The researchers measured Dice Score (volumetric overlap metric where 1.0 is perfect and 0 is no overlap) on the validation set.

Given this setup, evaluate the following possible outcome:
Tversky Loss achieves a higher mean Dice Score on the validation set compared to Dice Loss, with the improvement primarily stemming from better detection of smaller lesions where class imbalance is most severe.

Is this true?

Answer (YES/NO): NO